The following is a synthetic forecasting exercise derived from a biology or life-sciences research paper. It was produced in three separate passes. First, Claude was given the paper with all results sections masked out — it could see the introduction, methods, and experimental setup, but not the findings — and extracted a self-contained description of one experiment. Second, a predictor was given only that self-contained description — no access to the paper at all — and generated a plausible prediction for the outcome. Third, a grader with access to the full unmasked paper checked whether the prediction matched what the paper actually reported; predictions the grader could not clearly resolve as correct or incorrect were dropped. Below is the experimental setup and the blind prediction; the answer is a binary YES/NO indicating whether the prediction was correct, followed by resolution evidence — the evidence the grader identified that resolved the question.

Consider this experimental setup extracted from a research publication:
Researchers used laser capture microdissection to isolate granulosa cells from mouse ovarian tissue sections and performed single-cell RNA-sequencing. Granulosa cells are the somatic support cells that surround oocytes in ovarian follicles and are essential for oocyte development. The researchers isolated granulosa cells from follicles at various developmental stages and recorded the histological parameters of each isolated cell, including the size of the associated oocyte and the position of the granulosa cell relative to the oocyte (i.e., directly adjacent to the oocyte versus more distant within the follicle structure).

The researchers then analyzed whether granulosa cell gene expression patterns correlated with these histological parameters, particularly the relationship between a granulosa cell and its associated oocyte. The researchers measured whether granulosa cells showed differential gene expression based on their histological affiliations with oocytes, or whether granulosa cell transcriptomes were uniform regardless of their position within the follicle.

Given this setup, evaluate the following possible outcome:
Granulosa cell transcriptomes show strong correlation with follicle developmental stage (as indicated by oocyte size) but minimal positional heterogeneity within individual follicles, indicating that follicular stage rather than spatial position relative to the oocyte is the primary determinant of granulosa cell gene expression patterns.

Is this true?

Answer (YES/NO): NO